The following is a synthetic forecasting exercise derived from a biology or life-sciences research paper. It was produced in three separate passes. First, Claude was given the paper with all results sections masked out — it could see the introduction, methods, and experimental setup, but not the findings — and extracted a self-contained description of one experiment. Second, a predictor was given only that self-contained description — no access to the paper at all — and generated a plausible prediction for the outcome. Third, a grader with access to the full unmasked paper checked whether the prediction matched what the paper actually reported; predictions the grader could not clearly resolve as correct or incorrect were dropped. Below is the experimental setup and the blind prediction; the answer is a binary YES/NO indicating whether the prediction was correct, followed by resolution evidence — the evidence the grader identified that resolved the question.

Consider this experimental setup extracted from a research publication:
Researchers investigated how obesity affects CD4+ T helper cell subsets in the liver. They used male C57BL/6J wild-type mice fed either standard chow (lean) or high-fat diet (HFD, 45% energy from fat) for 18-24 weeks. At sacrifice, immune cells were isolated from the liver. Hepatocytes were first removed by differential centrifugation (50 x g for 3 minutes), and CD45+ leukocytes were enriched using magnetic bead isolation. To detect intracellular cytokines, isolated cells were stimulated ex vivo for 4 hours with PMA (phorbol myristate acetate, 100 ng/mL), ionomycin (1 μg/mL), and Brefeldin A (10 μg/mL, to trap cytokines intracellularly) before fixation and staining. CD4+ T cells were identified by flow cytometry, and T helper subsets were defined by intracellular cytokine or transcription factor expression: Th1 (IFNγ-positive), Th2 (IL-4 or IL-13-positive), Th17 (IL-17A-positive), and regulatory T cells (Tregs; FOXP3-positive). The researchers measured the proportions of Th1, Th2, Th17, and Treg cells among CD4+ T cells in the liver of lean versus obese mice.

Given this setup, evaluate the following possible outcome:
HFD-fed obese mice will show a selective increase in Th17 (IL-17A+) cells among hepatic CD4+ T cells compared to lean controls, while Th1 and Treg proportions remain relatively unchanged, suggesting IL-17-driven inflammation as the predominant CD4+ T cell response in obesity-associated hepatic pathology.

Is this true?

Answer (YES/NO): NO